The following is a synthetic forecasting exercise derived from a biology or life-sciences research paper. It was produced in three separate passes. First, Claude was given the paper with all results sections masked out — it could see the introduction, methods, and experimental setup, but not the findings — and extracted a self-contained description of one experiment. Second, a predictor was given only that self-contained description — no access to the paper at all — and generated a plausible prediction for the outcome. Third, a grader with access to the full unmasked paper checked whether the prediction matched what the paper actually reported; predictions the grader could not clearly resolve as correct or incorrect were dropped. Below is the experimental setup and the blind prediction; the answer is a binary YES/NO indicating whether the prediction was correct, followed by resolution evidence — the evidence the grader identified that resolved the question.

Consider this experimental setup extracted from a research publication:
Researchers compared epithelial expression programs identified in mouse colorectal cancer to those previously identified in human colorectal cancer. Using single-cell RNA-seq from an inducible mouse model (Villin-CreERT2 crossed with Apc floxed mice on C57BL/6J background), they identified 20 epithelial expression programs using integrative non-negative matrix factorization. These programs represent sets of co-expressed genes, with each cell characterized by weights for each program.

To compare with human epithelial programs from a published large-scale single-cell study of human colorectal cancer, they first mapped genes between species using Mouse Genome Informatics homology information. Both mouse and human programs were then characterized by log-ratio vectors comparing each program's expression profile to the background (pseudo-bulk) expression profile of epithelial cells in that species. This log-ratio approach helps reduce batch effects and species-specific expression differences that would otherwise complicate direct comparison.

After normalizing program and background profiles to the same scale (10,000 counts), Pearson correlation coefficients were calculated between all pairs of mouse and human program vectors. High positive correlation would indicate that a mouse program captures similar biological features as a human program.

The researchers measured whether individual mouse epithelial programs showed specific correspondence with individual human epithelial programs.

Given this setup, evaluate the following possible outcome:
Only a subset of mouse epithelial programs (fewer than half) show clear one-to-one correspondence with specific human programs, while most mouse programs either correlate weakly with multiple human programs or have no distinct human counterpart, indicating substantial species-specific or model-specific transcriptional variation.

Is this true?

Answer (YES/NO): NO